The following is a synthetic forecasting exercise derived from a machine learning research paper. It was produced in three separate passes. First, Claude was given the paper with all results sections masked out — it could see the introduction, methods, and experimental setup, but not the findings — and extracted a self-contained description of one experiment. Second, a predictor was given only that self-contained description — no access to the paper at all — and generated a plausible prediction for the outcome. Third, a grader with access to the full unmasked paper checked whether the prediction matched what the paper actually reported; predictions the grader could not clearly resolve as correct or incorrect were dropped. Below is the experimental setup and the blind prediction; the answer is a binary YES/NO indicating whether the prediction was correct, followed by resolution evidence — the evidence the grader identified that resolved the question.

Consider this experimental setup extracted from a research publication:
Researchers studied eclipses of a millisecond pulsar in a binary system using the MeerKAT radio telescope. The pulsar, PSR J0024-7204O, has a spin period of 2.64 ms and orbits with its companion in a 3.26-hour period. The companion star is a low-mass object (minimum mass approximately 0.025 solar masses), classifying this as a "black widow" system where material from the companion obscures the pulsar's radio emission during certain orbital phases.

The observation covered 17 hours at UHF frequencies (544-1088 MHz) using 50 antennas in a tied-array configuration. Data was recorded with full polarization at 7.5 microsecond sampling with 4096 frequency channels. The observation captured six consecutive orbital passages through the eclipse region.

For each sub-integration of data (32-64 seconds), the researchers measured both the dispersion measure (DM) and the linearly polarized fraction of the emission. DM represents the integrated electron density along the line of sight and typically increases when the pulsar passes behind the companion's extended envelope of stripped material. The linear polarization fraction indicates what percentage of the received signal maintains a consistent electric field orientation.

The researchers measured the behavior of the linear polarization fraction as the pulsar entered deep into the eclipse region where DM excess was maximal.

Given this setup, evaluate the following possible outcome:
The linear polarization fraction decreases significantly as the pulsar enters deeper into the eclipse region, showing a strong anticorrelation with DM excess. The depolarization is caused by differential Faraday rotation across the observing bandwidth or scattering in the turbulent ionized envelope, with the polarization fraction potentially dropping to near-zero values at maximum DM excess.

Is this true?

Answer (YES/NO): YES